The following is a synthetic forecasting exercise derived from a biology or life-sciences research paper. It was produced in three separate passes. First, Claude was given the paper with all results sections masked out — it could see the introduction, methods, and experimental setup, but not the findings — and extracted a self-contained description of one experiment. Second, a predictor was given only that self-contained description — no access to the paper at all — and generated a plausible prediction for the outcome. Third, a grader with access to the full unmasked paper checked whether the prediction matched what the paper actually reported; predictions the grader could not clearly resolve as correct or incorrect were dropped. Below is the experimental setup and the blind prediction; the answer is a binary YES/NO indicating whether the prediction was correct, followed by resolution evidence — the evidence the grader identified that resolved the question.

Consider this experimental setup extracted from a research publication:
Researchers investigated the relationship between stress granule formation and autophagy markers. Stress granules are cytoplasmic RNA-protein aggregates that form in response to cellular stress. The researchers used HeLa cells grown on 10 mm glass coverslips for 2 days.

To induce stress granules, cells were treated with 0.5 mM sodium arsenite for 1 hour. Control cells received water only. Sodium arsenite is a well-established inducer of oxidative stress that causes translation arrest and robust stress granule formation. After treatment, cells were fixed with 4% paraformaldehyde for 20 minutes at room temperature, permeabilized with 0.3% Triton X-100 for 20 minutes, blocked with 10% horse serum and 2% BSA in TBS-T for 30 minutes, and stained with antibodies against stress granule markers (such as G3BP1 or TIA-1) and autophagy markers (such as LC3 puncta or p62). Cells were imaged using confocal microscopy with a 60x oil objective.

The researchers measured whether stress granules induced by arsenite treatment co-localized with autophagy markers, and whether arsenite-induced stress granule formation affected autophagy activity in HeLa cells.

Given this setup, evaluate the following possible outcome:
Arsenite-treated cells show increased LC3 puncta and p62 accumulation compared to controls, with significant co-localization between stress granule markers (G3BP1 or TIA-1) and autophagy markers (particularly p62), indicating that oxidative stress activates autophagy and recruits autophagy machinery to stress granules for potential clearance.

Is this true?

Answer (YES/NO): NO